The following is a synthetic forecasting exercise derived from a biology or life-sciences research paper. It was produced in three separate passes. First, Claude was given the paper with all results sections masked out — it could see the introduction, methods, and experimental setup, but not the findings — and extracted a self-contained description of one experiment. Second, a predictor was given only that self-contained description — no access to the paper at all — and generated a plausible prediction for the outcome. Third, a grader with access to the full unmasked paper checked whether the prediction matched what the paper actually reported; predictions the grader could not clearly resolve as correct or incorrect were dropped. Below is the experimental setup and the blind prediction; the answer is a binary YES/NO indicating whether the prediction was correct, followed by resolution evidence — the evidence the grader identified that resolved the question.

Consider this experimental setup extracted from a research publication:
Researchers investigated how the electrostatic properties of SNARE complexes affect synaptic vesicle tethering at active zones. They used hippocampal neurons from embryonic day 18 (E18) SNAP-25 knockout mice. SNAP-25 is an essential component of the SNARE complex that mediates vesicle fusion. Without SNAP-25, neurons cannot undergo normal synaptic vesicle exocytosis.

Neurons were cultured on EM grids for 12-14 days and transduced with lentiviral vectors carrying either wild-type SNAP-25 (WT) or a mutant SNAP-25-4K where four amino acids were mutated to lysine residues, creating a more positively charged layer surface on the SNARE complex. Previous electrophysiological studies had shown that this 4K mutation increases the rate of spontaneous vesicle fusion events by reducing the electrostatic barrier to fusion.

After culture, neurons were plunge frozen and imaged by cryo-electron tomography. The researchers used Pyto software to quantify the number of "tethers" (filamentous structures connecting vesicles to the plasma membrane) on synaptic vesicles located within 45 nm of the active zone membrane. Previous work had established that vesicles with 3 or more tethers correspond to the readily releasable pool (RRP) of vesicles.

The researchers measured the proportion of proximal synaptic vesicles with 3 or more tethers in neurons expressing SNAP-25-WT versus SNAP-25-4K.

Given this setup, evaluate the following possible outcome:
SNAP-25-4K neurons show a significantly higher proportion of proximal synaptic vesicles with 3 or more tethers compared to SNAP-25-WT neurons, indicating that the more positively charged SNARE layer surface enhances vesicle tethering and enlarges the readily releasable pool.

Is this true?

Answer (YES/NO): NO